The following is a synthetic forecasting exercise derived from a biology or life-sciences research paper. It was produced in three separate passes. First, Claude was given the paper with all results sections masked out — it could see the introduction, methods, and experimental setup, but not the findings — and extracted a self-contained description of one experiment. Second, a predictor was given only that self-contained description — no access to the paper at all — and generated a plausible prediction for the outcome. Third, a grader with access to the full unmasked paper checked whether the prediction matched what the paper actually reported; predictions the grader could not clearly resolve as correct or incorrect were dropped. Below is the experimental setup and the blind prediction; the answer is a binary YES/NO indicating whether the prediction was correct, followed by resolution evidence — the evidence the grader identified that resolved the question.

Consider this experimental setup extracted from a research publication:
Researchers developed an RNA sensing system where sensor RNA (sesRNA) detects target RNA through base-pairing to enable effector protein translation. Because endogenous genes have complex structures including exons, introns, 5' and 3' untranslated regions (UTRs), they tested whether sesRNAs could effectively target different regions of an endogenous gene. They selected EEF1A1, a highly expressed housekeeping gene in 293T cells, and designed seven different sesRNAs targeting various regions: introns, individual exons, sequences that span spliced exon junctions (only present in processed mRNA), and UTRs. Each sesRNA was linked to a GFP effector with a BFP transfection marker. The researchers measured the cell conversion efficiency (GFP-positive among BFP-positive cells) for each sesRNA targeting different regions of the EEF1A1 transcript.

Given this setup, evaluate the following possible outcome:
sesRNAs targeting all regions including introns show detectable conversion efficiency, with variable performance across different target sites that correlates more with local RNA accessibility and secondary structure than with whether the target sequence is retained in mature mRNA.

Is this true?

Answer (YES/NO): NO